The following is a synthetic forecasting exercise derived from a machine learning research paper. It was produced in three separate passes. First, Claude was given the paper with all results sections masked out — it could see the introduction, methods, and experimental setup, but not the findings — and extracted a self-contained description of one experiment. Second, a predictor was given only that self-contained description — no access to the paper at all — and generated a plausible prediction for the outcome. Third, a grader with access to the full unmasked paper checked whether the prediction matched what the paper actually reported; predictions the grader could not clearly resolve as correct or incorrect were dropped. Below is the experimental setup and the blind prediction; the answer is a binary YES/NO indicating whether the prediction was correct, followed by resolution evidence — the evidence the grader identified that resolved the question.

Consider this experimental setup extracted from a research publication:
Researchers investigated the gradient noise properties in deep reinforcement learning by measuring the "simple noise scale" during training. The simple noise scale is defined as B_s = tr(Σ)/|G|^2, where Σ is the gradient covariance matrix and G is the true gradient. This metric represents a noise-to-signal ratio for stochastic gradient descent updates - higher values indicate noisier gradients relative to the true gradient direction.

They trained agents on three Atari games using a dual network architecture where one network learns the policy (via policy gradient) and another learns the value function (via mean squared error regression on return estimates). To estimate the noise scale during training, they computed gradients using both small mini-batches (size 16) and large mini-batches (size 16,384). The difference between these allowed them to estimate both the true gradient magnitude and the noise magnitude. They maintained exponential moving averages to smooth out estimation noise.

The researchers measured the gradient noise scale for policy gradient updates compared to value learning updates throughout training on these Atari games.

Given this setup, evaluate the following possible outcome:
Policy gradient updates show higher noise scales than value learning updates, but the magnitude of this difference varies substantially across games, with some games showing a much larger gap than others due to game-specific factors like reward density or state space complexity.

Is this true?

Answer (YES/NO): NO